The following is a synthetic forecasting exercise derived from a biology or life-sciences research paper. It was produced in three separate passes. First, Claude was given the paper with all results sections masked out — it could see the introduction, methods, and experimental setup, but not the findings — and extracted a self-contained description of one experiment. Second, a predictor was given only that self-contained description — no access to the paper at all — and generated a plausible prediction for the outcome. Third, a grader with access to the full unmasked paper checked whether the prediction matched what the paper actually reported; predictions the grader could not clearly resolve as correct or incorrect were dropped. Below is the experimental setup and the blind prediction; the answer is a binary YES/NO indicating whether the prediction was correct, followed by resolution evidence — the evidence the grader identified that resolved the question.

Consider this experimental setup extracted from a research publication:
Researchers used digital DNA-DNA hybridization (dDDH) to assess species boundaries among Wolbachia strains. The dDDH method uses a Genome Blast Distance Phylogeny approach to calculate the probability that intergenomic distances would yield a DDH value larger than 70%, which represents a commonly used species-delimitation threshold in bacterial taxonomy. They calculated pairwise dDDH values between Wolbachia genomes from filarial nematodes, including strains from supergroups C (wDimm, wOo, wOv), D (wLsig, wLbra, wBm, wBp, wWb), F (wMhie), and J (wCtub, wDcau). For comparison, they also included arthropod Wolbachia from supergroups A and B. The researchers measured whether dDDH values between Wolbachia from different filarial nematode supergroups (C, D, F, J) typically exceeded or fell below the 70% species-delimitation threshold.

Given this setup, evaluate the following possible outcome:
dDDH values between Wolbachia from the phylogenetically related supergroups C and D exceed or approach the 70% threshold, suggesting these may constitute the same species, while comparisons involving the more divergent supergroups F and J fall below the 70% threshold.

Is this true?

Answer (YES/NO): NO